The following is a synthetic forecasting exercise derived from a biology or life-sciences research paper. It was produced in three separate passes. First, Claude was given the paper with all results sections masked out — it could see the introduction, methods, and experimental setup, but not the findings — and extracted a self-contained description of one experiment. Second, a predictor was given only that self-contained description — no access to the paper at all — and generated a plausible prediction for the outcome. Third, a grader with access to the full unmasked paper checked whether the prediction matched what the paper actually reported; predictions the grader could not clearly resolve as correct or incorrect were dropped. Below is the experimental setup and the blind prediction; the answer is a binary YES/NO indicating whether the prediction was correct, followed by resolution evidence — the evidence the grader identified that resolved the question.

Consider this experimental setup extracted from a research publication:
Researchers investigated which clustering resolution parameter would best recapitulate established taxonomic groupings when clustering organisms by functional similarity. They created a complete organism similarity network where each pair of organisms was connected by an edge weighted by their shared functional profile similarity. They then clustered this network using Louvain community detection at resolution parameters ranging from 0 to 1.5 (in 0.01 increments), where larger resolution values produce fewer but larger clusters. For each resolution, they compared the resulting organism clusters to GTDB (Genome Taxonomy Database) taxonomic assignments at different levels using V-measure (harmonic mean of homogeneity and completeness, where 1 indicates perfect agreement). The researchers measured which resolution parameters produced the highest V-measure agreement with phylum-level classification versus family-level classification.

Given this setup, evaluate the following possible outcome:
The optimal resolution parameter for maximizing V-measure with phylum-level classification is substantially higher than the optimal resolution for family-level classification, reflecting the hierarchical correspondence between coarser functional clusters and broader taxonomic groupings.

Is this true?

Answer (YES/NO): YES